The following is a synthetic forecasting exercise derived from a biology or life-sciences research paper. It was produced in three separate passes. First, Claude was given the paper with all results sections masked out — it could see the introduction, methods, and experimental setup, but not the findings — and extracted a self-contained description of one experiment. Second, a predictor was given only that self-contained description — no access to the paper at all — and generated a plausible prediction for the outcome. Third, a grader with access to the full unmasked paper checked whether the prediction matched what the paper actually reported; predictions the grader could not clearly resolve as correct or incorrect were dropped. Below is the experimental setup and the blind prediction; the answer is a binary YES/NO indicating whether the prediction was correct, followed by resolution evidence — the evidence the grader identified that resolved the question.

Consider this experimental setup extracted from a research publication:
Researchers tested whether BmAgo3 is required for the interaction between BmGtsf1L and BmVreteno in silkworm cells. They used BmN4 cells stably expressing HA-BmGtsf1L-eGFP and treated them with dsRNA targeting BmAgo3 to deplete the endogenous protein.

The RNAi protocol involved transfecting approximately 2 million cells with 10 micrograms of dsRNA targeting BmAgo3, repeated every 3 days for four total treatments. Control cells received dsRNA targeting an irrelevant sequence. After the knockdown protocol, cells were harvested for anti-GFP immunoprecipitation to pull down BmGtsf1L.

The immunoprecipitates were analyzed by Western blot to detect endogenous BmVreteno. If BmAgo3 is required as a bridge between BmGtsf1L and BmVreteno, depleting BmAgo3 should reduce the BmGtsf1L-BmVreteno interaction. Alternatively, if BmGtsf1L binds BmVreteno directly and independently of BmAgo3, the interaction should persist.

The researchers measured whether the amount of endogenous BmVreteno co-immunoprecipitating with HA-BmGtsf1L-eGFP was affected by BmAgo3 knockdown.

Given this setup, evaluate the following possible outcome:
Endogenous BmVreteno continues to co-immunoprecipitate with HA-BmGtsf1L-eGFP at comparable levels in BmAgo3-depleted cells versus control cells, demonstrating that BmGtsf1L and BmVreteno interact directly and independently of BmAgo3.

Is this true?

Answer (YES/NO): NO